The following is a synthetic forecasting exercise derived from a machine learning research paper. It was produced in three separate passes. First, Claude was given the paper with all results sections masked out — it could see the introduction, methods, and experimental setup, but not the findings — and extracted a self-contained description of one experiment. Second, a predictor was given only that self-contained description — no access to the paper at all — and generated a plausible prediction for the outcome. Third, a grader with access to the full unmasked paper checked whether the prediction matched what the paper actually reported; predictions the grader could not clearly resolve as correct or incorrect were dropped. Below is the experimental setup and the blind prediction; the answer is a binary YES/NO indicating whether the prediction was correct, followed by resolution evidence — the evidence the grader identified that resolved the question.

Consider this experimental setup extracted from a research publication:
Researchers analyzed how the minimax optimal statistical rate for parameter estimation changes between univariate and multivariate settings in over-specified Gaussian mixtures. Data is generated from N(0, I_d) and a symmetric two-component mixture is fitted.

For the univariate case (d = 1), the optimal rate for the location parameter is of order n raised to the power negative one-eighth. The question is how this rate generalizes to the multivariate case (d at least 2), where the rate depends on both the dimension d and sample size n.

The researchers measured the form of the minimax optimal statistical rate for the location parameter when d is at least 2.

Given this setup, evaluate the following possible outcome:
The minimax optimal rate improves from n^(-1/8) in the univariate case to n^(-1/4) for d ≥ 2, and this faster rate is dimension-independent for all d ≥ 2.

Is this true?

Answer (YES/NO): NO